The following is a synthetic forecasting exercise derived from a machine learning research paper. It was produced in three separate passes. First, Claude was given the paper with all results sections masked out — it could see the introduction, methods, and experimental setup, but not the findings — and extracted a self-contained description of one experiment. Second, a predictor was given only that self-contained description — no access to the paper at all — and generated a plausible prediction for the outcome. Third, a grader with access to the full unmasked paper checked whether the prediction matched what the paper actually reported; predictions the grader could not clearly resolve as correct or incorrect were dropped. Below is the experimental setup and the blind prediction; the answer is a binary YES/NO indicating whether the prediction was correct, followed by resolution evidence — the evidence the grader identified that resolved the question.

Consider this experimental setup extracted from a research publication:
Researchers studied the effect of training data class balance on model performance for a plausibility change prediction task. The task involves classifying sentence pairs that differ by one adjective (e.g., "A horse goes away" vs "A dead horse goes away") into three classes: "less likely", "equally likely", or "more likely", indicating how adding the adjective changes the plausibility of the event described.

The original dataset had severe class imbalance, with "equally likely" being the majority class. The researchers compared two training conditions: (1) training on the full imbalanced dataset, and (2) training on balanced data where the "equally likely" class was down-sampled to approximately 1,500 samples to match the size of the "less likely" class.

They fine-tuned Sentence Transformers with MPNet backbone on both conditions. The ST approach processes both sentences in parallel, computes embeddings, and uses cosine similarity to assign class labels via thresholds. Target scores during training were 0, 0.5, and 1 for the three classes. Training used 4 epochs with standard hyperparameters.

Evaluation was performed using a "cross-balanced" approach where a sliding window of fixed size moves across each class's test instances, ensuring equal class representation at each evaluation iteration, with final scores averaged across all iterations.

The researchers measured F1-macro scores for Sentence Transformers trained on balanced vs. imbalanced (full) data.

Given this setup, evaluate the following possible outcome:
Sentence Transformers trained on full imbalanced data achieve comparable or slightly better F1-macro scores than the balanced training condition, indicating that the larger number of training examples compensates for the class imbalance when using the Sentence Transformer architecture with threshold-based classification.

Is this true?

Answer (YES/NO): NO